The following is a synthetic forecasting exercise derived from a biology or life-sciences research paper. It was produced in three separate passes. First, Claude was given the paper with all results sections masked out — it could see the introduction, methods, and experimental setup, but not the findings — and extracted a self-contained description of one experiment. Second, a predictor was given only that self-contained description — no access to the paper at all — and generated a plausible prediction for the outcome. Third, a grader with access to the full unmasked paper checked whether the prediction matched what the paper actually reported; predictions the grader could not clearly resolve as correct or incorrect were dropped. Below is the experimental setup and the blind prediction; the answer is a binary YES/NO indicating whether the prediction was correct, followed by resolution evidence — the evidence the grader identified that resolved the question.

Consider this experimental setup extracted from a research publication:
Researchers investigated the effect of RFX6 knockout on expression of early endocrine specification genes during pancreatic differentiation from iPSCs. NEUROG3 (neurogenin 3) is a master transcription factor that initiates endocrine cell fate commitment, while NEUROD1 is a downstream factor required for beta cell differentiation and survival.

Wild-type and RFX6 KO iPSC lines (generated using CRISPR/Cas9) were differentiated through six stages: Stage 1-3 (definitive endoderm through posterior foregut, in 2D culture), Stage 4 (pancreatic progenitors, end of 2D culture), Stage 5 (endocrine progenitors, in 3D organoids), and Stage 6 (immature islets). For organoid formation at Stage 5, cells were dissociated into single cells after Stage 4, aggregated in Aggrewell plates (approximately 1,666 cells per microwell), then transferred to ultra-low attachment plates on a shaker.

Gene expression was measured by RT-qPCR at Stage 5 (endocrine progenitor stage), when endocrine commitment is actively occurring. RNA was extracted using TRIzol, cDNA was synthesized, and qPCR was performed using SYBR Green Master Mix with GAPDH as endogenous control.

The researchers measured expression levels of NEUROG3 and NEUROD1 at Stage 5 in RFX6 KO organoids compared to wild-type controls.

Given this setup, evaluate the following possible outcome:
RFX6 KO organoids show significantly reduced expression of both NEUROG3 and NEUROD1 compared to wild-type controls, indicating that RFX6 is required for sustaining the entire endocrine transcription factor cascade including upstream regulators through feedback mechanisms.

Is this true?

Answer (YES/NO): NO